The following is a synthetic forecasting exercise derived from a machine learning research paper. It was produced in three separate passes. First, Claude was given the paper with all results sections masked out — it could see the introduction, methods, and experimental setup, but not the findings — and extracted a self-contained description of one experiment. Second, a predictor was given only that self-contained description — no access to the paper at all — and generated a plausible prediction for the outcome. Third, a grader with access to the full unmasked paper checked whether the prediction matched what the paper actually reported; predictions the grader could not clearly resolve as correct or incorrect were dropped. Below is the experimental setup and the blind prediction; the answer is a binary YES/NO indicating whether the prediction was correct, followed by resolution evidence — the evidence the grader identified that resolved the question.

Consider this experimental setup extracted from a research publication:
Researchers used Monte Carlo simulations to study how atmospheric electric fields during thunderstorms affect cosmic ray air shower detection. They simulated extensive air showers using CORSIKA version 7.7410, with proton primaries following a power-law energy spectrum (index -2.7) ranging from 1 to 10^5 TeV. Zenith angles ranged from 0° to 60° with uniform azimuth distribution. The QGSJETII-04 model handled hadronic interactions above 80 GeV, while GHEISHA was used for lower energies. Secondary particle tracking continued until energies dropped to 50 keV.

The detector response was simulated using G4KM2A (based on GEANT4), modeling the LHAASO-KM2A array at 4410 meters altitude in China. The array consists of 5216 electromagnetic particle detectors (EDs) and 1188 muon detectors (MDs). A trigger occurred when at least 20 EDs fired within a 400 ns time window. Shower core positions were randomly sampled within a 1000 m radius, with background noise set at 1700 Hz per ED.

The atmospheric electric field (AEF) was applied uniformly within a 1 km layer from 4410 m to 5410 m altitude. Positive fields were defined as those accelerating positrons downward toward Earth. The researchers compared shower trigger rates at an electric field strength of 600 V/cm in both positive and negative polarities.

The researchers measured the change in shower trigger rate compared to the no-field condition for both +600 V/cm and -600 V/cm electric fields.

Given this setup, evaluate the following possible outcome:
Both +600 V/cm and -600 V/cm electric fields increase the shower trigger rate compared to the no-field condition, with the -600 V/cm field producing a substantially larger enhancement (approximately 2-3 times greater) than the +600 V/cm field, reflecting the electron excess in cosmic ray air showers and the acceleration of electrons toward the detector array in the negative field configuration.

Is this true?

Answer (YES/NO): NO